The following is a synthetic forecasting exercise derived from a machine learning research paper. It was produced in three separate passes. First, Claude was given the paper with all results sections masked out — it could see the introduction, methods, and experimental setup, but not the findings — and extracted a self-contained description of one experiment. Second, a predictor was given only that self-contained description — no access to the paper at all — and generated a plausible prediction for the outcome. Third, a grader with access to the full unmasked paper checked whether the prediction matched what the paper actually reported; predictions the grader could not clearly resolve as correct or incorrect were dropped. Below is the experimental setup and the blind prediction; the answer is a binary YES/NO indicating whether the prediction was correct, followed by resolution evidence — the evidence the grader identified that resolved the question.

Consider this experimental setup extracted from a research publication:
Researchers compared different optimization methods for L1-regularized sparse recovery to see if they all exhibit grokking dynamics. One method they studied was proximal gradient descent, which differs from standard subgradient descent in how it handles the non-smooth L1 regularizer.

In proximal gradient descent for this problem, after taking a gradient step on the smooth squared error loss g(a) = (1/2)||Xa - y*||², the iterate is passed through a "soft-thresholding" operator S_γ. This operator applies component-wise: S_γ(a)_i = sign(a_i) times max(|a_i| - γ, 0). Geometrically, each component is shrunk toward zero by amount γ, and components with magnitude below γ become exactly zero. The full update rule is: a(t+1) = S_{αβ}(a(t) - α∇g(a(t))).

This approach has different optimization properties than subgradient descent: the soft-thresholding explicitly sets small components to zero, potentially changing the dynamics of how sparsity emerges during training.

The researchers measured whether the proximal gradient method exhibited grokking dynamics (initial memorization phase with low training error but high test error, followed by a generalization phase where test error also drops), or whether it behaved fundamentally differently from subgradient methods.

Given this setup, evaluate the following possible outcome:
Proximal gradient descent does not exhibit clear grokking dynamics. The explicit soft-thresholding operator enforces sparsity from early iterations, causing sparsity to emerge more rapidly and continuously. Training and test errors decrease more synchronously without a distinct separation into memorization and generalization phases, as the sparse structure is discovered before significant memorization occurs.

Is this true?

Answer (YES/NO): NO